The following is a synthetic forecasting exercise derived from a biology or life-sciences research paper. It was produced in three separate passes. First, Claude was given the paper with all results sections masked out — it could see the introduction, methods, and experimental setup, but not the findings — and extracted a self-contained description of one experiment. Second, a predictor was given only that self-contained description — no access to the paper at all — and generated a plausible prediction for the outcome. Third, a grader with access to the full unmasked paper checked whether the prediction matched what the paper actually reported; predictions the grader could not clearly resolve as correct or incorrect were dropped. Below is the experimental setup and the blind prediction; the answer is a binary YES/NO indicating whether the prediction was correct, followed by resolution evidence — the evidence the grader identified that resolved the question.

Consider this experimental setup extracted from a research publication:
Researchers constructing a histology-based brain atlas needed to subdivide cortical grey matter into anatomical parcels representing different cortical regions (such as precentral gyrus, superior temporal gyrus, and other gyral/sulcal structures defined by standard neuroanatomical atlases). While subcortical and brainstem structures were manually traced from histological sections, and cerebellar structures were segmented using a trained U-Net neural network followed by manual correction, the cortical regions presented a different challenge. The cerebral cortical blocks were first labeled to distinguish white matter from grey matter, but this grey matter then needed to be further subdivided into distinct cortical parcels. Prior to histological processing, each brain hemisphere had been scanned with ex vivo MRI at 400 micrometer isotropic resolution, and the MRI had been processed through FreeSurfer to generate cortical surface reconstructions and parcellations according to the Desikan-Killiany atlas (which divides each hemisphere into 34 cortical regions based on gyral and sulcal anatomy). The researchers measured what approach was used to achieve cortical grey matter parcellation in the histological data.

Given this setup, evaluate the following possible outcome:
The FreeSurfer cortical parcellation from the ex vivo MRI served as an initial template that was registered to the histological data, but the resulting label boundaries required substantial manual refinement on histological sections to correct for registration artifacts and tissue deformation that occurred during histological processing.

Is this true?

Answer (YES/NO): NO